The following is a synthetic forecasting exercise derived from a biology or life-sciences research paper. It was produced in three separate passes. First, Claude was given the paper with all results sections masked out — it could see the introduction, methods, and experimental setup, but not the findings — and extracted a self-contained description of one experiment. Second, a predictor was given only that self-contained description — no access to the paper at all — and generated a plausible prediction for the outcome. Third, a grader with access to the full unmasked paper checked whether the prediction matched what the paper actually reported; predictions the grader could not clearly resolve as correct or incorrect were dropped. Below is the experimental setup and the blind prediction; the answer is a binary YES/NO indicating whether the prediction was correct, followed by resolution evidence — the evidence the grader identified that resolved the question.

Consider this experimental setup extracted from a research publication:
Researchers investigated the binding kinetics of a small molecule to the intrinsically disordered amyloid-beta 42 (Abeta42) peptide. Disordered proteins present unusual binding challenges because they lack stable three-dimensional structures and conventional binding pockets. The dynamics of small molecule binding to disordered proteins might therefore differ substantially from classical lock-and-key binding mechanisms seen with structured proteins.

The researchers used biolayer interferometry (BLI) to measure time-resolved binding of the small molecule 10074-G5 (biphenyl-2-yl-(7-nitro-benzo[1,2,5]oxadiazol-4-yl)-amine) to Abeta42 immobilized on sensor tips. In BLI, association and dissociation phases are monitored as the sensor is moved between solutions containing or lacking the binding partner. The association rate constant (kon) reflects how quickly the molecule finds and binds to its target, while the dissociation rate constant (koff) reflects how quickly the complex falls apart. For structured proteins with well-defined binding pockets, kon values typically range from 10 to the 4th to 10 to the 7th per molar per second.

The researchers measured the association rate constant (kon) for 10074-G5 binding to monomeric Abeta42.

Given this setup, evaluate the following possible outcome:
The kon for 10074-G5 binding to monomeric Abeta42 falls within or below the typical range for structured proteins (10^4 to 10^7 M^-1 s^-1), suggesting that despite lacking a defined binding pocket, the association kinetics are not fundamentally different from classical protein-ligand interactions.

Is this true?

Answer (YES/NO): YES